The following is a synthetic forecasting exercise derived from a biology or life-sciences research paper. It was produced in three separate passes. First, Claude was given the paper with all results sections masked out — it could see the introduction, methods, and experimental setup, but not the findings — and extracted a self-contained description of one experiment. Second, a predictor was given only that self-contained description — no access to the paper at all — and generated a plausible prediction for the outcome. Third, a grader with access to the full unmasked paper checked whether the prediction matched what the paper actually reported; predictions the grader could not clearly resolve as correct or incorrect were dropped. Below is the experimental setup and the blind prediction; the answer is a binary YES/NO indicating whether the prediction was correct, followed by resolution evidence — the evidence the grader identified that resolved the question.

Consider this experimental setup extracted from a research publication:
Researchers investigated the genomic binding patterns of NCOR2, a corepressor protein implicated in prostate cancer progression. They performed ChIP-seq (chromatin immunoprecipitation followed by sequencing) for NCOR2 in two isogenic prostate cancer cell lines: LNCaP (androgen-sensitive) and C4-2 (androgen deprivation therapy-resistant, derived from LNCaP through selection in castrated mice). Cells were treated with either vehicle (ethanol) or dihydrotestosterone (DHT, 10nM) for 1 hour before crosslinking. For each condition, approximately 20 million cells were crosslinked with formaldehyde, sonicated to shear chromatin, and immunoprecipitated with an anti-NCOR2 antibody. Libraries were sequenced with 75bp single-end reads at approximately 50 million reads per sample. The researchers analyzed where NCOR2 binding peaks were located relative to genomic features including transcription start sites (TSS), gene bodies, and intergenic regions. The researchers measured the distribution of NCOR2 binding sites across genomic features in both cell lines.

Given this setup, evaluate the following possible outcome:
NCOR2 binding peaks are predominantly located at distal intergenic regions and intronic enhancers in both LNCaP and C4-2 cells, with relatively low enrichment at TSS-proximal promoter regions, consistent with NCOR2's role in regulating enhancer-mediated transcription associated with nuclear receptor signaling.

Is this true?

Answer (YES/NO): NO